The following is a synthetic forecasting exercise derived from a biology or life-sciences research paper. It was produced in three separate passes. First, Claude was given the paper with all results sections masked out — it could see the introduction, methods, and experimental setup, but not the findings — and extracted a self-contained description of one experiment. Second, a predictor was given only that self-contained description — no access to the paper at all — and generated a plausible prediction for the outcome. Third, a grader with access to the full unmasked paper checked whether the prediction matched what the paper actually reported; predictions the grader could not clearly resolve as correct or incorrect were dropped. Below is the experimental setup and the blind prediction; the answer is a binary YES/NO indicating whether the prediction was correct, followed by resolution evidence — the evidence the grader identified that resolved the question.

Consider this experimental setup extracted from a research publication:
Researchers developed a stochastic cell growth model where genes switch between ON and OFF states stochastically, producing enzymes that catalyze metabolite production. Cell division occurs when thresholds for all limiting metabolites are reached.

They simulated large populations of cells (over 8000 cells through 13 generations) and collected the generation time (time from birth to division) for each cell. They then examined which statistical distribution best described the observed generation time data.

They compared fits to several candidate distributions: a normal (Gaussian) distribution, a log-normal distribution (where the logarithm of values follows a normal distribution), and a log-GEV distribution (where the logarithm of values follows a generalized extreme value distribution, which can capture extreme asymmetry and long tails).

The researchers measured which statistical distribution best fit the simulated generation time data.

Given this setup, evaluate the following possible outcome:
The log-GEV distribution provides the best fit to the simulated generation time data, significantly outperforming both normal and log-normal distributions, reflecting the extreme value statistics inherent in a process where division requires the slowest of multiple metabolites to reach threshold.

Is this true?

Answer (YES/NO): YES